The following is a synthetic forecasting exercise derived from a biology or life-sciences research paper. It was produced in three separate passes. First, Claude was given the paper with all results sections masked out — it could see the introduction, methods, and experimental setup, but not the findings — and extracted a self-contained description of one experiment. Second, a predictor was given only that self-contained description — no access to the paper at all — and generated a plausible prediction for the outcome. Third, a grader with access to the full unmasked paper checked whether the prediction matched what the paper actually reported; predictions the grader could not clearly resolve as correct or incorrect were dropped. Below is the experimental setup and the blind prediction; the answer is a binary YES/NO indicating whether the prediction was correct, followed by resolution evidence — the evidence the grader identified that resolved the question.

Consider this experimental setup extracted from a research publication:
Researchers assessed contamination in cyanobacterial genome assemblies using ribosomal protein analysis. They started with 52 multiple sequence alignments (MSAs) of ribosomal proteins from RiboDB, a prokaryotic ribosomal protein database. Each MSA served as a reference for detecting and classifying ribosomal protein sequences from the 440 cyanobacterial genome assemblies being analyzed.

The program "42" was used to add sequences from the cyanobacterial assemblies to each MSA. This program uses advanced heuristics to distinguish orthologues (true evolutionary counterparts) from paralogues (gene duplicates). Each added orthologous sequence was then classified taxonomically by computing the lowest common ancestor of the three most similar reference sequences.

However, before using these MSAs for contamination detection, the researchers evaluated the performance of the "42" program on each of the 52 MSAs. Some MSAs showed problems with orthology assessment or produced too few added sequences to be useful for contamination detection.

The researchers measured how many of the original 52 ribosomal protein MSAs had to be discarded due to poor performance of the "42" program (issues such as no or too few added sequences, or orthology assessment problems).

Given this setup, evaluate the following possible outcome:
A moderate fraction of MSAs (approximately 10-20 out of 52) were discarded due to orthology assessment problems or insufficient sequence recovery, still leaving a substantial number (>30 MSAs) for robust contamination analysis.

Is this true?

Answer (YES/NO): NO